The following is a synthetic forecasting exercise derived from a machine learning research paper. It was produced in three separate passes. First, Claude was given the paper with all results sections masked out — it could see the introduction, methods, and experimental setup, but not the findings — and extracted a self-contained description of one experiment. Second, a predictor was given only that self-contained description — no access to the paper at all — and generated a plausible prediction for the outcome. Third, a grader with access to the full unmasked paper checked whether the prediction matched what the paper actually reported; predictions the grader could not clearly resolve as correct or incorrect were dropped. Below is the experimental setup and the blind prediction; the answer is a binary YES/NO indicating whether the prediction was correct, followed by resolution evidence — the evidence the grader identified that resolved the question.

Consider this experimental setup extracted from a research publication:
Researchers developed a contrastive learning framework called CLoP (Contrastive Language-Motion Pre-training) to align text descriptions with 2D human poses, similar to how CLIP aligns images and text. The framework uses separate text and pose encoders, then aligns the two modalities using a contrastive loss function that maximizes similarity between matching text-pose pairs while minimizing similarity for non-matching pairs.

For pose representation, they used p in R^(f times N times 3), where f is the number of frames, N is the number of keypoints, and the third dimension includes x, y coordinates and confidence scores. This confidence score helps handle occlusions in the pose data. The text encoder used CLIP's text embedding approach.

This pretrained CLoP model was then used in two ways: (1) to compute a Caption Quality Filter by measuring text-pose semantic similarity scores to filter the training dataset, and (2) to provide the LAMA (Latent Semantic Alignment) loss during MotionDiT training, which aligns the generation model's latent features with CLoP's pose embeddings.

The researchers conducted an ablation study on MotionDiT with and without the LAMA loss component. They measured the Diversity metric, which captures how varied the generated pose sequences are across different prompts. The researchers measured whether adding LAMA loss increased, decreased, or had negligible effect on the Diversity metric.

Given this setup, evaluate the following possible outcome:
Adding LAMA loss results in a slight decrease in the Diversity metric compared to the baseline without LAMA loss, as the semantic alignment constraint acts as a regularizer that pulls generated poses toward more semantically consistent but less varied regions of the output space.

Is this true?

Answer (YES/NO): NO